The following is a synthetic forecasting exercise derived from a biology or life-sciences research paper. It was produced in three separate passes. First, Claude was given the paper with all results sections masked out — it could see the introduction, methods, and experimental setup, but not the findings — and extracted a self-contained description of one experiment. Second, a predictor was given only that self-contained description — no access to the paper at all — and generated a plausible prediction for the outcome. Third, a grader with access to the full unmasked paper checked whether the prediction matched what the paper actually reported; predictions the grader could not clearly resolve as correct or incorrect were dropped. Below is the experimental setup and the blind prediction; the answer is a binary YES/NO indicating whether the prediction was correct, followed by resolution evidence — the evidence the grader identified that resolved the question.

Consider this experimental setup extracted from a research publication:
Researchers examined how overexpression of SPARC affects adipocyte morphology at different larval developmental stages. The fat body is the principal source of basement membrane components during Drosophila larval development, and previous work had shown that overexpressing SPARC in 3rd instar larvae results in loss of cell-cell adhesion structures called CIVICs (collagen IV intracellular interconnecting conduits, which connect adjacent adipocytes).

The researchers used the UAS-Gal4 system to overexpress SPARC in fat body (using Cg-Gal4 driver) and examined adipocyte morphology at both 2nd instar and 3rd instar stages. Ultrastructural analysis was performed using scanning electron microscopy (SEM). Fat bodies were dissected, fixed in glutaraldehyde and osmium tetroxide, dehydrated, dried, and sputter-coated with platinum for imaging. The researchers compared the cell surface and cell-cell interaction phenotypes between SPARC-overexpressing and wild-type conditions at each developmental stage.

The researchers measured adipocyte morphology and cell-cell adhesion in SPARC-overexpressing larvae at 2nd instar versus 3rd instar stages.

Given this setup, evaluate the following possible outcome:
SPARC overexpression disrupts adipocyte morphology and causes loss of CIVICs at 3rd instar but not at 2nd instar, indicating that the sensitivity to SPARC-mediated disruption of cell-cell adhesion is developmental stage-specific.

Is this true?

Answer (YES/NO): NO